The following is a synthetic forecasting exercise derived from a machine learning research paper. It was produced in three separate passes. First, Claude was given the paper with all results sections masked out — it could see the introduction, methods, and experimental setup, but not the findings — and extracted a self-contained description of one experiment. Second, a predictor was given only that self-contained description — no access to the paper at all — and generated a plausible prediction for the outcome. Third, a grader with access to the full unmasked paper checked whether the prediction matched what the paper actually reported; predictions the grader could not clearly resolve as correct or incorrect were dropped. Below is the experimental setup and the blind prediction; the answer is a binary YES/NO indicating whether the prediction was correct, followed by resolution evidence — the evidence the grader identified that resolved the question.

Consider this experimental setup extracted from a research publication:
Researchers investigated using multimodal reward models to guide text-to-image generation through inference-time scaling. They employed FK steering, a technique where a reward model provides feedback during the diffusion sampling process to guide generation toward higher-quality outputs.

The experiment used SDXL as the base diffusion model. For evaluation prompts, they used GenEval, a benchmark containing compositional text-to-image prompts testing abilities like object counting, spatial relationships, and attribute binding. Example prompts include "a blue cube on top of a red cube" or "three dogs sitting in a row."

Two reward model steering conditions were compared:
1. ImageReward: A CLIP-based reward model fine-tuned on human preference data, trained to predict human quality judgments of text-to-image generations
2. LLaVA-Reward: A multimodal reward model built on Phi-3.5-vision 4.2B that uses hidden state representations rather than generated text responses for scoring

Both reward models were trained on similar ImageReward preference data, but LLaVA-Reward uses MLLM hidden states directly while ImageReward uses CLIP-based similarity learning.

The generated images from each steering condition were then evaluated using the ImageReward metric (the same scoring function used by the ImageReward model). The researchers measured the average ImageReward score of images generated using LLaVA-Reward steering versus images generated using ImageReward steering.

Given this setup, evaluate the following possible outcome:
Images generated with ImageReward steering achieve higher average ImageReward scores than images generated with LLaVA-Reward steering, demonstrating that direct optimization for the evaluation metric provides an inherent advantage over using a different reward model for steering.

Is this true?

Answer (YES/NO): YES